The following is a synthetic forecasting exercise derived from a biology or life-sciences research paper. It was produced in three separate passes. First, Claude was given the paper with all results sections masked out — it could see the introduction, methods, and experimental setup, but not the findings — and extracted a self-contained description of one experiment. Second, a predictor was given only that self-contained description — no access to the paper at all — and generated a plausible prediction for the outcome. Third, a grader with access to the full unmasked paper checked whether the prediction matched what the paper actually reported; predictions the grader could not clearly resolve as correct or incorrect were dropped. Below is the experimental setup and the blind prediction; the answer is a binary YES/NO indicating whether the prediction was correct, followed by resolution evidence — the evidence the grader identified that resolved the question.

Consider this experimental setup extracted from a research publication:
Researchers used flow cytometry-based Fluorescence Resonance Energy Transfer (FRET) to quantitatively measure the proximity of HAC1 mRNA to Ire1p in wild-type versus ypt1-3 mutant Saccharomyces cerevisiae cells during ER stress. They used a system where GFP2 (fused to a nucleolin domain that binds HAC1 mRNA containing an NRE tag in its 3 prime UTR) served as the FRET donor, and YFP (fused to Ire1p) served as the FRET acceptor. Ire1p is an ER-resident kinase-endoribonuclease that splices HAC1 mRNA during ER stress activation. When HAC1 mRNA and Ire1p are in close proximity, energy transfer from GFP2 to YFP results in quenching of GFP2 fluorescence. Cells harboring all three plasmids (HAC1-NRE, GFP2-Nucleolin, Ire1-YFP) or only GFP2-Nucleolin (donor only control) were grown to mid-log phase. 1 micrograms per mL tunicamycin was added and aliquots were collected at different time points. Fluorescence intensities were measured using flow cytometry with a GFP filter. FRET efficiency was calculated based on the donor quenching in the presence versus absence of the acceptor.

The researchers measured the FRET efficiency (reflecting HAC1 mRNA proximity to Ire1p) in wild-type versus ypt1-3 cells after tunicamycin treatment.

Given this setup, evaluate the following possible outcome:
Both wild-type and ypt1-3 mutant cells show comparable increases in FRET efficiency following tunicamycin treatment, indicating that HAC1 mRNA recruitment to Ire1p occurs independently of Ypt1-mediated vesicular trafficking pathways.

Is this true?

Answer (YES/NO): NO